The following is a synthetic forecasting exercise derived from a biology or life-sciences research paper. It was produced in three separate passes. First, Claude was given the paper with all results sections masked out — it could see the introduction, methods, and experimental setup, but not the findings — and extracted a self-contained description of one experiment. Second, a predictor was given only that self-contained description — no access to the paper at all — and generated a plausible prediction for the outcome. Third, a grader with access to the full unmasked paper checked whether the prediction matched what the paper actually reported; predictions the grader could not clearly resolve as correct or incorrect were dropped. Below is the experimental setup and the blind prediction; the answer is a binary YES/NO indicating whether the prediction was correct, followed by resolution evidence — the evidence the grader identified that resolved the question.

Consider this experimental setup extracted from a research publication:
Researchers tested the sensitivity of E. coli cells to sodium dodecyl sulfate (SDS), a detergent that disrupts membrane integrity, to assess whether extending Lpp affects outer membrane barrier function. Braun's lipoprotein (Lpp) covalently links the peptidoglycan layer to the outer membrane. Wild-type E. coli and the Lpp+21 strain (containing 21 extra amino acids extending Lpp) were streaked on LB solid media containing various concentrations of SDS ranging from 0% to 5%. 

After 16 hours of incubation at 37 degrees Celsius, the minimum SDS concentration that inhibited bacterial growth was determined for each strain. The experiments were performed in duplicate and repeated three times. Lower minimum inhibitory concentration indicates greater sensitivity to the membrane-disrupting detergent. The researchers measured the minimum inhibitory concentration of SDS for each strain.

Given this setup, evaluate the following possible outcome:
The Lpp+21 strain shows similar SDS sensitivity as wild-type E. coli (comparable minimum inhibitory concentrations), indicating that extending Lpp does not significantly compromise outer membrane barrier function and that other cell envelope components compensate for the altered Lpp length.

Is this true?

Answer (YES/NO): NO